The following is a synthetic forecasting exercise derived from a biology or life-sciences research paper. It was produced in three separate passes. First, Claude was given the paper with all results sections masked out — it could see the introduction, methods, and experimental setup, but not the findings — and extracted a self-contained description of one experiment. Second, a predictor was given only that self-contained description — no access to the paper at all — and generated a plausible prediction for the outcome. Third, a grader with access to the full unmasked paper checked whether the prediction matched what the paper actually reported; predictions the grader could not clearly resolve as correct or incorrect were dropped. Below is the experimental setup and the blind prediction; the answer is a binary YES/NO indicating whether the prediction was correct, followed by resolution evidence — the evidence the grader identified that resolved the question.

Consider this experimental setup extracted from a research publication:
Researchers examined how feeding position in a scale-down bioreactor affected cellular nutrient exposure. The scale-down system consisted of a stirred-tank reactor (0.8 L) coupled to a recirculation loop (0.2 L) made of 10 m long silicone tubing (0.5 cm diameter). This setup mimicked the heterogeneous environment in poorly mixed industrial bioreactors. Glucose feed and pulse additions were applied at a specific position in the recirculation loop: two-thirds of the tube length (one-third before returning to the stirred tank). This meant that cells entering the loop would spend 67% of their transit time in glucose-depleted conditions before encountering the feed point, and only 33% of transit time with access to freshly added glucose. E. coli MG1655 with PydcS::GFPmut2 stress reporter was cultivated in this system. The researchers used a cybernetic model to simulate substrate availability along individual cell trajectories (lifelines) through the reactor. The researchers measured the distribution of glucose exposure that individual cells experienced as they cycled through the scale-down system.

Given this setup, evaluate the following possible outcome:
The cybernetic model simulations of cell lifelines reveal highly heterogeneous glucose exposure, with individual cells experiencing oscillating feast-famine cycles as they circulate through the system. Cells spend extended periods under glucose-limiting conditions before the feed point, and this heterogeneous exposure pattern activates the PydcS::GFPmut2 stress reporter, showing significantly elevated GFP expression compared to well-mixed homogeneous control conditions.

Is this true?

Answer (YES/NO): NO